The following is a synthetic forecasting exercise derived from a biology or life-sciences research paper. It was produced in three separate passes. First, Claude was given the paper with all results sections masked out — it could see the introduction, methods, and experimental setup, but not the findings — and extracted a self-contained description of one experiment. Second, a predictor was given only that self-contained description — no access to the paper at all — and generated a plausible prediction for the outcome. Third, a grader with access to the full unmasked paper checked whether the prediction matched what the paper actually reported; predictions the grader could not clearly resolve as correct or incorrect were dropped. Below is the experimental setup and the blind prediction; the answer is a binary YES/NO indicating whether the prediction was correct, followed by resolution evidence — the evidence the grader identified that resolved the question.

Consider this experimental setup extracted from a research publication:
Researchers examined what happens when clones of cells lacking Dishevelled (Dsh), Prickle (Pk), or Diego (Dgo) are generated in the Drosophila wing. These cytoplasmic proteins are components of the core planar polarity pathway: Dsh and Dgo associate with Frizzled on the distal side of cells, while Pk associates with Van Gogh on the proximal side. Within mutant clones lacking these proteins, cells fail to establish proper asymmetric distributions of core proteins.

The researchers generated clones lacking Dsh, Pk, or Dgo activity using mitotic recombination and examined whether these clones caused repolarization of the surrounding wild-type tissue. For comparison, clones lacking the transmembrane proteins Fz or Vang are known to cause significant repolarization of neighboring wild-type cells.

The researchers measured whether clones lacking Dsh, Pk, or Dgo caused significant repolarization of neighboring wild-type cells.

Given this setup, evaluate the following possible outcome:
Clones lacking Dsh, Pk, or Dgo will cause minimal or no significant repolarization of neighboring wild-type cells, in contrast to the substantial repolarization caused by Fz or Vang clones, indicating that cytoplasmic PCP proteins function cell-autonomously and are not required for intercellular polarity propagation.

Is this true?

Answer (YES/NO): YES